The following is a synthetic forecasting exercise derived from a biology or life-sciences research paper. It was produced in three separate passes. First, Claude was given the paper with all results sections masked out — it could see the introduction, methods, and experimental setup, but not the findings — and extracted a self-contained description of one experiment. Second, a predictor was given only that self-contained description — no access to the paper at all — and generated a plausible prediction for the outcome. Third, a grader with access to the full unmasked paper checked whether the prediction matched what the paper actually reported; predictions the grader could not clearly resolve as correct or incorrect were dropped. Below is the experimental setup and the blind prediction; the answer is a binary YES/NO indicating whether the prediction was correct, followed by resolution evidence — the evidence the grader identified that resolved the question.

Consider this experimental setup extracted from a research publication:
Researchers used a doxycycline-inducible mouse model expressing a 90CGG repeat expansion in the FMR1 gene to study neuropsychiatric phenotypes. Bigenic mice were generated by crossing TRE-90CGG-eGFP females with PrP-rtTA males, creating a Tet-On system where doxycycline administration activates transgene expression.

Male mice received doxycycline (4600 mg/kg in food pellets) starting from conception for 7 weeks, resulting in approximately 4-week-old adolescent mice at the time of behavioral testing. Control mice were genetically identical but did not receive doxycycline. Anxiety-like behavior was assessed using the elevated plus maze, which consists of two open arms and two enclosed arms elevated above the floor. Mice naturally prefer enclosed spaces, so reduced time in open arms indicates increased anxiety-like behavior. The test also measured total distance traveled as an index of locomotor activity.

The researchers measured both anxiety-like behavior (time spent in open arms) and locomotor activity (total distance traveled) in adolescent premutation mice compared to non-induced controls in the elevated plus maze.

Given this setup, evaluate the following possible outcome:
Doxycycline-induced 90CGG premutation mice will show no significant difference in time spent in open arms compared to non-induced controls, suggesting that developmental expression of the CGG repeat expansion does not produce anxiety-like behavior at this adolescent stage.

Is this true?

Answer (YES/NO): YES